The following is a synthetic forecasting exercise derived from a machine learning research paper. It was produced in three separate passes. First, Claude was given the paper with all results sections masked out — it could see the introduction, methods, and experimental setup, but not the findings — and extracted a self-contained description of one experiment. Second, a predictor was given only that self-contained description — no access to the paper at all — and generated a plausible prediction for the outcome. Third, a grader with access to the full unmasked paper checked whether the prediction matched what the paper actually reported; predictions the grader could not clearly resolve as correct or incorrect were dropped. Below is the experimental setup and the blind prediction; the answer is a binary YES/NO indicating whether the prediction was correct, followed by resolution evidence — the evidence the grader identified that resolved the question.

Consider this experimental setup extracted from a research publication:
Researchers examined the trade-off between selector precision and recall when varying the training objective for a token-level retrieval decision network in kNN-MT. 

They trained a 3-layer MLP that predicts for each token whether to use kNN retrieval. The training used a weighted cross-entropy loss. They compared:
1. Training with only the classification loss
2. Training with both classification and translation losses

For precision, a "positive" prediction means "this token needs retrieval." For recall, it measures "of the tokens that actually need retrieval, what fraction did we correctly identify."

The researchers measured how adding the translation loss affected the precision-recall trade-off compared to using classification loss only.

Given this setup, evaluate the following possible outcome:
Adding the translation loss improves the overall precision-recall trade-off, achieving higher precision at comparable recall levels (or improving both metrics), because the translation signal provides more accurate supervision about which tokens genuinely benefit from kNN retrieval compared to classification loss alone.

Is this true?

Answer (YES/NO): NO